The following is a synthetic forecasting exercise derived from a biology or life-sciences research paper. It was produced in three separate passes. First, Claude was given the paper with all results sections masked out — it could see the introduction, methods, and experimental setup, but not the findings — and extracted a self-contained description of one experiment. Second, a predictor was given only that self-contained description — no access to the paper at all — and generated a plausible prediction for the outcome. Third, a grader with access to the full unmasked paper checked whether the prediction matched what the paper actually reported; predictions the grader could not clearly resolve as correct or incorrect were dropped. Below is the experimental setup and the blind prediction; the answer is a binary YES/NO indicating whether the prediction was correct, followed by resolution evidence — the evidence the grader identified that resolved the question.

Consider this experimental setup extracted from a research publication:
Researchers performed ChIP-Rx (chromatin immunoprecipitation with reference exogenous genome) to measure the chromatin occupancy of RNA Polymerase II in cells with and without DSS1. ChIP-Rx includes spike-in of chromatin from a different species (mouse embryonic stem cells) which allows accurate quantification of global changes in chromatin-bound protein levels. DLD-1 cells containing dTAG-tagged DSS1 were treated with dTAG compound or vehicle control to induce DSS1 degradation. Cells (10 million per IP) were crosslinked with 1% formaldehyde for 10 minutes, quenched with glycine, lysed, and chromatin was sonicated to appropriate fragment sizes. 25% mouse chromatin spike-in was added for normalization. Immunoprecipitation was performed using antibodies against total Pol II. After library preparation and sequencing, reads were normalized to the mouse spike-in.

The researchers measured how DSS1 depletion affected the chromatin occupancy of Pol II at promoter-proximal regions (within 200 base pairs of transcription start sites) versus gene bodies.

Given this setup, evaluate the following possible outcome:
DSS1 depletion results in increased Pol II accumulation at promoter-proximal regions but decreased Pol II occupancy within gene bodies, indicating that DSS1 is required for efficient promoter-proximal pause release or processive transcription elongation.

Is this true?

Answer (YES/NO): NO